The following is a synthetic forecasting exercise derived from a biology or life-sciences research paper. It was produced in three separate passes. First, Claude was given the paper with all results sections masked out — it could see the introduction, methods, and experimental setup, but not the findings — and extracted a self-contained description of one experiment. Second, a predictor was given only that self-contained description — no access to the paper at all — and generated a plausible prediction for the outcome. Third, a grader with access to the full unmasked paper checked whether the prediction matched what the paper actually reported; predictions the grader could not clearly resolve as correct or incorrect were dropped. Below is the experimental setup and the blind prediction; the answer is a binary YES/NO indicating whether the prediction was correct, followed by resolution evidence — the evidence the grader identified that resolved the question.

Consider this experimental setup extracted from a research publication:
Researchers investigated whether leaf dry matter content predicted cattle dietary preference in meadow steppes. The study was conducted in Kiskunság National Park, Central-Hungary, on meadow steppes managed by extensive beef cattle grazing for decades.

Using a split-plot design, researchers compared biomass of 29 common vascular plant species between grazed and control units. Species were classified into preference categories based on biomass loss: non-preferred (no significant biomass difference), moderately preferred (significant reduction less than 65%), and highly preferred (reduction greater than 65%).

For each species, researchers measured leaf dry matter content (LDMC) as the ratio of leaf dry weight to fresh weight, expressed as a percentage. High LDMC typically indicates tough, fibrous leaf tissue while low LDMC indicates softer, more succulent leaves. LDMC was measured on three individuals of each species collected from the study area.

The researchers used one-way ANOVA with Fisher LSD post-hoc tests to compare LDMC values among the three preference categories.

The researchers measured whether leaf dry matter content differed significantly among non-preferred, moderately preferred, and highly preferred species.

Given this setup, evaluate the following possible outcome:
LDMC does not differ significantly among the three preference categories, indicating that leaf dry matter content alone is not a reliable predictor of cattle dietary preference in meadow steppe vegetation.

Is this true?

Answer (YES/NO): YES